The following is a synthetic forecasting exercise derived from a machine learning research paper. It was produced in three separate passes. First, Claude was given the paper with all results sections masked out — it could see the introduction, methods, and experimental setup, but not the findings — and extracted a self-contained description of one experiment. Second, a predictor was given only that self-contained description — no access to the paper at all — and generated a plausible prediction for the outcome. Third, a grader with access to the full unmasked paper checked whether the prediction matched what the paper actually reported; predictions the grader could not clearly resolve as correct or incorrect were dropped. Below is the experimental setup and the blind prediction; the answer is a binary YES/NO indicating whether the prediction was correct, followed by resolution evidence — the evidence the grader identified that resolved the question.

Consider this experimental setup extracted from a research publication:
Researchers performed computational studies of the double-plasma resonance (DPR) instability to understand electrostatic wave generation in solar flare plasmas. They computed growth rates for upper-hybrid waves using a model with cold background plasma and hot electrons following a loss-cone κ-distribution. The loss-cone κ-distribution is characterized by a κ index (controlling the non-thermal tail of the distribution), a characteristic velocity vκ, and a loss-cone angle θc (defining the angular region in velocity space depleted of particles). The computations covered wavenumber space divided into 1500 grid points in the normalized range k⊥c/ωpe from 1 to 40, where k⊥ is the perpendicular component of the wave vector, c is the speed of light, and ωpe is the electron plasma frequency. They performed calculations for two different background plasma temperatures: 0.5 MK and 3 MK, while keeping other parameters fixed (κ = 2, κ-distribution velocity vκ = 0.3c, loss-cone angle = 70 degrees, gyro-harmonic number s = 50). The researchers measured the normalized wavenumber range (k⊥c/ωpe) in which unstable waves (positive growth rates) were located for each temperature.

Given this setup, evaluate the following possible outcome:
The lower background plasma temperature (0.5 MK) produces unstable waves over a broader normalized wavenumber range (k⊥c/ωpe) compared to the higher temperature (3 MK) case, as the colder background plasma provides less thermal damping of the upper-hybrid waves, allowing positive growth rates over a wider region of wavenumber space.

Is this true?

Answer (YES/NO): YES